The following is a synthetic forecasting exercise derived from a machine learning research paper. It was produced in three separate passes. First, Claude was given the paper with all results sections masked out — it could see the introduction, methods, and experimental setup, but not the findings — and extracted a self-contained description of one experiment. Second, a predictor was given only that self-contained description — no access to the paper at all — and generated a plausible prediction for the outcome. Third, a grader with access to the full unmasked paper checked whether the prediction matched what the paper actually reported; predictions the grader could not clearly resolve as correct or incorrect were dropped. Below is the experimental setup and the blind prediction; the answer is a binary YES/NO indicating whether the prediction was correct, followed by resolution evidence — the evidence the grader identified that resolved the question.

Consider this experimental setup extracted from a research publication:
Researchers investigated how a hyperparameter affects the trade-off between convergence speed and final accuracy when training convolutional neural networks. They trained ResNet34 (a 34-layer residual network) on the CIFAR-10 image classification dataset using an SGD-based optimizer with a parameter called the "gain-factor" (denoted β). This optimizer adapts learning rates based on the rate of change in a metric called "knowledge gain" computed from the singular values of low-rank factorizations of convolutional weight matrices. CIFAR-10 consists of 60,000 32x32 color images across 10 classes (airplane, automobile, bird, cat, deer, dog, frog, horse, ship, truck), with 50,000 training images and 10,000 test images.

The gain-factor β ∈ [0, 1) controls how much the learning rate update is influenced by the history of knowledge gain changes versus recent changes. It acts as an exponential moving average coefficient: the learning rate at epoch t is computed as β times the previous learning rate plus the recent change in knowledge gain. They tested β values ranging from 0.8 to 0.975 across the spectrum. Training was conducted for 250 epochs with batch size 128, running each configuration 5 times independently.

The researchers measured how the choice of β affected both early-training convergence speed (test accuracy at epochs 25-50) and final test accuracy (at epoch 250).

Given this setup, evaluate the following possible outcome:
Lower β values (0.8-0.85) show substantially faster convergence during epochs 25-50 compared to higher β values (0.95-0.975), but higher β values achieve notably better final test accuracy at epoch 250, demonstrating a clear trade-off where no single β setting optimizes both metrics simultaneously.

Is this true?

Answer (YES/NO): YES